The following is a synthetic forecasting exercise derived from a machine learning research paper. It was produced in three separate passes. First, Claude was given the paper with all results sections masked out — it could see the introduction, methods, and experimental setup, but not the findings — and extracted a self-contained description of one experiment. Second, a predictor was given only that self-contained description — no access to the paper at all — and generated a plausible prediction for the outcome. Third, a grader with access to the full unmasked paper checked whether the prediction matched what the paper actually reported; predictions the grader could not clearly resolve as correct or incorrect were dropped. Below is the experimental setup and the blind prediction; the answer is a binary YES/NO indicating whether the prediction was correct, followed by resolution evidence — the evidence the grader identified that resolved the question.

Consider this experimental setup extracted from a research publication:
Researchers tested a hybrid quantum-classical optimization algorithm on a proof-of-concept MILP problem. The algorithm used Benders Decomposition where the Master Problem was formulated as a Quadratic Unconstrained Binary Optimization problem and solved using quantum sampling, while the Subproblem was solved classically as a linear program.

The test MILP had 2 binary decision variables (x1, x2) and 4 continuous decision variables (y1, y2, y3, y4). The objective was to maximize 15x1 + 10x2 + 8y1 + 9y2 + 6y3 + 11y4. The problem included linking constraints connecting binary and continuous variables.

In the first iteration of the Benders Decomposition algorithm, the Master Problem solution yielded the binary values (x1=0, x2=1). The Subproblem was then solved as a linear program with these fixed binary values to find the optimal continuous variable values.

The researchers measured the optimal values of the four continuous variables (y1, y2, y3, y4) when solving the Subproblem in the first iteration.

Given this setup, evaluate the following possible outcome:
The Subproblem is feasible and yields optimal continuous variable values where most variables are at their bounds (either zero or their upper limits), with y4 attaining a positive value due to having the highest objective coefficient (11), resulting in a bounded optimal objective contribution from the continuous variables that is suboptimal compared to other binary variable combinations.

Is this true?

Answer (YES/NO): NO